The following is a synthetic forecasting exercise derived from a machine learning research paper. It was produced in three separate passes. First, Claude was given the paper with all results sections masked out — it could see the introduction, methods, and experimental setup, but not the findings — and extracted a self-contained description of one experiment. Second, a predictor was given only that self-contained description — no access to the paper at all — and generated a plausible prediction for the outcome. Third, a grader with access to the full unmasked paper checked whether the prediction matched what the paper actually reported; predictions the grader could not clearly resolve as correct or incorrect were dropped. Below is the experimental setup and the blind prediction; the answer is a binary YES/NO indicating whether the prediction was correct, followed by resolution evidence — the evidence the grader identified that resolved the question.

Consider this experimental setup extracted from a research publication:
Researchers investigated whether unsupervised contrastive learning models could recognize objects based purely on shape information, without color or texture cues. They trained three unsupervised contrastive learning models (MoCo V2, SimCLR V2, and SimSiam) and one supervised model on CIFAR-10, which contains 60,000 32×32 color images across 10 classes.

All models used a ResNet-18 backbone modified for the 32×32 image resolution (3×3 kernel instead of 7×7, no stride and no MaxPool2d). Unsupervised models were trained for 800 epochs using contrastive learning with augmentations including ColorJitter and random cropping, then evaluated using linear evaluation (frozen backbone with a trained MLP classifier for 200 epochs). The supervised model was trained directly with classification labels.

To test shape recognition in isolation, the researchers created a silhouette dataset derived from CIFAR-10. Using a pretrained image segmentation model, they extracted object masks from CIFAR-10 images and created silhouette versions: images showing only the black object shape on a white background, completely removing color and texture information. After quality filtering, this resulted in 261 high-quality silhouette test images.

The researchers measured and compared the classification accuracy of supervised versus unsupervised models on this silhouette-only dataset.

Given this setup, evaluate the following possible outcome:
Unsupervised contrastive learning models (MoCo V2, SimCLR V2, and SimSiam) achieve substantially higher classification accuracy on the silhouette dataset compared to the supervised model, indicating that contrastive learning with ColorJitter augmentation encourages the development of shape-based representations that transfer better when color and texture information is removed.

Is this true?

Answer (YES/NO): NO